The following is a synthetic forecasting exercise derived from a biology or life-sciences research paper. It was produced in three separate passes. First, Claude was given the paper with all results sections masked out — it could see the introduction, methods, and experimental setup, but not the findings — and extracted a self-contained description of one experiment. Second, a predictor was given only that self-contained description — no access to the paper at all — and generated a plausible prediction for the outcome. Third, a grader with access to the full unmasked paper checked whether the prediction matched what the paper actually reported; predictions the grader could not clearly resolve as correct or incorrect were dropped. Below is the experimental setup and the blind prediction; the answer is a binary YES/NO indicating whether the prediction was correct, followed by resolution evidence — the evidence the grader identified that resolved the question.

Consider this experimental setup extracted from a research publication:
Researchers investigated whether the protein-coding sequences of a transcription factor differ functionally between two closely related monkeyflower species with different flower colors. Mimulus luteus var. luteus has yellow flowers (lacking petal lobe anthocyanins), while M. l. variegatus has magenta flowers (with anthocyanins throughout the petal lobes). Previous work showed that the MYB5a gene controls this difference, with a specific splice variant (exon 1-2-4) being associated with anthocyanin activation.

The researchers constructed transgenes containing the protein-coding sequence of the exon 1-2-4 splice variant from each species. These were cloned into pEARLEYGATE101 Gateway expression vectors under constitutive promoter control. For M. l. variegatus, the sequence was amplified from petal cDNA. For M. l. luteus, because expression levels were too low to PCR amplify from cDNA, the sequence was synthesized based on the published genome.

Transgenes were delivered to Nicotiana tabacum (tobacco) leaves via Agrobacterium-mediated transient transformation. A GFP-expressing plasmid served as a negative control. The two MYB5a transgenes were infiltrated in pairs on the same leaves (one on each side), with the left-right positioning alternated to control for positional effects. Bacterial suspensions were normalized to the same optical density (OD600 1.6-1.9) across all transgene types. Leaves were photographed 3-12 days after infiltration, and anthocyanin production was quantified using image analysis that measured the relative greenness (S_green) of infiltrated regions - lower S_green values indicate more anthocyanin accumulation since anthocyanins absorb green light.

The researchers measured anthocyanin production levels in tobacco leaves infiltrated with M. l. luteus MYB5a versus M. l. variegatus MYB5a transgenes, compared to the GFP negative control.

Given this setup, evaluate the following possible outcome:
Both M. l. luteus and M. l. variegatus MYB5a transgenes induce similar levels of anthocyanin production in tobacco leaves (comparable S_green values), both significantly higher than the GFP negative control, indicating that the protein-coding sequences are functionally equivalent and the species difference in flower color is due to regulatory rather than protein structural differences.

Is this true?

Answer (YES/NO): YES